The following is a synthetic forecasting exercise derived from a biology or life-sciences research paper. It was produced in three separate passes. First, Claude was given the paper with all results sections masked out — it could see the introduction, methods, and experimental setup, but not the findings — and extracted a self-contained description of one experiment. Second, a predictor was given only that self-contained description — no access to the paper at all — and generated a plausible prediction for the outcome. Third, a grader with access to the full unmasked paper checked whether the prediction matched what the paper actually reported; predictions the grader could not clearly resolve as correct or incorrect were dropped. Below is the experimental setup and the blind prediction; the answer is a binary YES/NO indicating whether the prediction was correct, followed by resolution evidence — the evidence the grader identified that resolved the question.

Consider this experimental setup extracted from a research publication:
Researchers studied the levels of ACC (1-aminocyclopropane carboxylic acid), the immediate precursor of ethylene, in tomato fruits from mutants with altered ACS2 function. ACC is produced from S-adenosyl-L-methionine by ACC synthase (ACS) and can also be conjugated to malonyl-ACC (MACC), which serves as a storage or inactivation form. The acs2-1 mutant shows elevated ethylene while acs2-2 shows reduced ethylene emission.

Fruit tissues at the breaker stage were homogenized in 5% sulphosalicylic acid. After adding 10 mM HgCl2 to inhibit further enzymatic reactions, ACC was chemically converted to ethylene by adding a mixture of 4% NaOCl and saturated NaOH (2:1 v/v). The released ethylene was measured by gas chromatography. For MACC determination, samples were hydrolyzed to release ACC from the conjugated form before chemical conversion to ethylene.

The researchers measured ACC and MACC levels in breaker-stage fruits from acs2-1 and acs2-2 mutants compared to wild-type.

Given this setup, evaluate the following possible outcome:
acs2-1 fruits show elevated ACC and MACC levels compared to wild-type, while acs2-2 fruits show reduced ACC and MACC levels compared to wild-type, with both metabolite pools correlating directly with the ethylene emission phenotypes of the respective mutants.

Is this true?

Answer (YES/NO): YES